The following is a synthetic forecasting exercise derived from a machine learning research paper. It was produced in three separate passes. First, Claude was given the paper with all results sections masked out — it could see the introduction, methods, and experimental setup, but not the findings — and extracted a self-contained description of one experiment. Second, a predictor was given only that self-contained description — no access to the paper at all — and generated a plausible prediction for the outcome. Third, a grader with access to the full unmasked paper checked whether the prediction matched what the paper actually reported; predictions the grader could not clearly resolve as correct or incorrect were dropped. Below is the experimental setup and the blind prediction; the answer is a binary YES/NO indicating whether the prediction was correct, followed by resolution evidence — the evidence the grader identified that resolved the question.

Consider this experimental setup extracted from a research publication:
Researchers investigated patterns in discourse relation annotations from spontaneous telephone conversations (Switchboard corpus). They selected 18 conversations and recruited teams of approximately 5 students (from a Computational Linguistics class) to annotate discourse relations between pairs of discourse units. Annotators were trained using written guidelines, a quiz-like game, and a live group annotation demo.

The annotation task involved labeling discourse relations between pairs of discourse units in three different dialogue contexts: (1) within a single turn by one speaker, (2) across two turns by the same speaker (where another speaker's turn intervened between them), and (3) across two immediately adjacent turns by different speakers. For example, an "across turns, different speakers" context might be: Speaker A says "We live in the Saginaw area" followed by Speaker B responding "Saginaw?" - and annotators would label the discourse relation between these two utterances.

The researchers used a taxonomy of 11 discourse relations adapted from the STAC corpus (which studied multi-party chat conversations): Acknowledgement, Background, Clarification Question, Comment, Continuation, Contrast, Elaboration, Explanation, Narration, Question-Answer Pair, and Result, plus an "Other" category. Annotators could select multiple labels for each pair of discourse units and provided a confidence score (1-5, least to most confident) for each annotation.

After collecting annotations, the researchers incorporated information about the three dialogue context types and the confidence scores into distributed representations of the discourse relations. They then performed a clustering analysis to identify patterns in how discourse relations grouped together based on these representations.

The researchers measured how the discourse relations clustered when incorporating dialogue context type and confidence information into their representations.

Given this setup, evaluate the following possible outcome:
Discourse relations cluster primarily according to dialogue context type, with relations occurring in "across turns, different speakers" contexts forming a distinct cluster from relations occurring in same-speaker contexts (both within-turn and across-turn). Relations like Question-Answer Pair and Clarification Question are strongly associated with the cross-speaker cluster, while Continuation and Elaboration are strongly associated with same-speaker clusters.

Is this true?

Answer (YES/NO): YES